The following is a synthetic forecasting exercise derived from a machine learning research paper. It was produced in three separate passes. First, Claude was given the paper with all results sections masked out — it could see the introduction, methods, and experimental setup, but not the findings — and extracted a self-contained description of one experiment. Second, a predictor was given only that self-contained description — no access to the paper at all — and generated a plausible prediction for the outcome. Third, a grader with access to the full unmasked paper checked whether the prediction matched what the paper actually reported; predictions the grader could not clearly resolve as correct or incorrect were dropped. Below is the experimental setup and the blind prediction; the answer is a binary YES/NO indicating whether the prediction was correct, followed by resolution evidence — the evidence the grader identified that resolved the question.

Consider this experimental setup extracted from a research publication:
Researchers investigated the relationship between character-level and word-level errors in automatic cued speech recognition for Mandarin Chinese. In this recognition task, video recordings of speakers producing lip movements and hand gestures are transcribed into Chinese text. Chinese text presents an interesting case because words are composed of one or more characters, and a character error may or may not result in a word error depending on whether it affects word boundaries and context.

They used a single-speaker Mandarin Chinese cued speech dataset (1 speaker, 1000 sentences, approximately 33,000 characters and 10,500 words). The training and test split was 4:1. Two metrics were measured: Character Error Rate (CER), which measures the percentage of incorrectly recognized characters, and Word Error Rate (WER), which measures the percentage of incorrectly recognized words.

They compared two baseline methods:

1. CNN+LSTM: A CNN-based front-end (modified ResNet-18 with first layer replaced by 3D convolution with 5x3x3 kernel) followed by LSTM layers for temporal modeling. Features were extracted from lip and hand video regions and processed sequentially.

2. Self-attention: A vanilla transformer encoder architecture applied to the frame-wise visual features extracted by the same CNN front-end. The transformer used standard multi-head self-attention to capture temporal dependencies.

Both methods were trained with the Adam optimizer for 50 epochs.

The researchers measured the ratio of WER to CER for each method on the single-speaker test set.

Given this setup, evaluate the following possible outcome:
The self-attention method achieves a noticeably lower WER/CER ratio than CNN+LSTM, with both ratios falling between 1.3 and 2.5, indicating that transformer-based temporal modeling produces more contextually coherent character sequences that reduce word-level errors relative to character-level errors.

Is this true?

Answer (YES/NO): NO